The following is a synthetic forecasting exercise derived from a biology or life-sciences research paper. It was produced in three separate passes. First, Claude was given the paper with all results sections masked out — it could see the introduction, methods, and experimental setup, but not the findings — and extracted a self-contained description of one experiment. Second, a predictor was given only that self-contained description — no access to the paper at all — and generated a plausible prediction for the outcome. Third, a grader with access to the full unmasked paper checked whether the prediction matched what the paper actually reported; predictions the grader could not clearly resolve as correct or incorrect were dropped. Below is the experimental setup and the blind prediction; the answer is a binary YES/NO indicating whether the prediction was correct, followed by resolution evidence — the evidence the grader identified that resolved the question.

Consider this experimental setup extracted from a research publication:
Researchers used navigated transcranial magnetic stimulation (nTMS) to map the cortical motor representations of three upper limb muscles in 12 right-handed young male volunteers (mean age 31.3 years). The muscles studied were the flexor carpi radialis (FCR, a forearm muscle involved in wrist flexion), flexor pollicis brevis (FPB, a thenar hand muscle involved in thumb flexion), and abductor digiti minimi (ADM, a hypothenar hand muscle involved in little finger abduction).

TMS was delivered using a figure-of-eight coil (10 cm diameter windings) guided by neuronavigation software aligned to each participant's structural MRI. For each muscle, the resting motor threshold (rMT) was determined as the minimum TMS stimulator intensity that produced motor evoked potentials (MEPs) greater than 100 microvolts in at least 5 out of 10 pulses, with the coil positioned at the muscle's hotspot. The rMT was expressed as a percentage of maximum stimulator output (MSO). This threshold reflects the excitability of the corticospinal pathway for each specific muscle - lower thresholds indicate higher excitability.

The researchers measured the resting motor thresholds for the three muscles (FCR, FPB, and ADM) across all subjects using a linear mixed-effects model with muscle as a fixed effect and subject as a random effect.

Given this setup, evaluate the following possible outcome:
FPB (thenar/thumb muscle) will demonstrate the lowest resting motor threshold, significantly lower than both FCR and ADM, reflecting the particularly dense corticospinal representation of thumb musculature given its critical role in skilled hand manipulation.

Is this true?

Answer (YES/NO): NO